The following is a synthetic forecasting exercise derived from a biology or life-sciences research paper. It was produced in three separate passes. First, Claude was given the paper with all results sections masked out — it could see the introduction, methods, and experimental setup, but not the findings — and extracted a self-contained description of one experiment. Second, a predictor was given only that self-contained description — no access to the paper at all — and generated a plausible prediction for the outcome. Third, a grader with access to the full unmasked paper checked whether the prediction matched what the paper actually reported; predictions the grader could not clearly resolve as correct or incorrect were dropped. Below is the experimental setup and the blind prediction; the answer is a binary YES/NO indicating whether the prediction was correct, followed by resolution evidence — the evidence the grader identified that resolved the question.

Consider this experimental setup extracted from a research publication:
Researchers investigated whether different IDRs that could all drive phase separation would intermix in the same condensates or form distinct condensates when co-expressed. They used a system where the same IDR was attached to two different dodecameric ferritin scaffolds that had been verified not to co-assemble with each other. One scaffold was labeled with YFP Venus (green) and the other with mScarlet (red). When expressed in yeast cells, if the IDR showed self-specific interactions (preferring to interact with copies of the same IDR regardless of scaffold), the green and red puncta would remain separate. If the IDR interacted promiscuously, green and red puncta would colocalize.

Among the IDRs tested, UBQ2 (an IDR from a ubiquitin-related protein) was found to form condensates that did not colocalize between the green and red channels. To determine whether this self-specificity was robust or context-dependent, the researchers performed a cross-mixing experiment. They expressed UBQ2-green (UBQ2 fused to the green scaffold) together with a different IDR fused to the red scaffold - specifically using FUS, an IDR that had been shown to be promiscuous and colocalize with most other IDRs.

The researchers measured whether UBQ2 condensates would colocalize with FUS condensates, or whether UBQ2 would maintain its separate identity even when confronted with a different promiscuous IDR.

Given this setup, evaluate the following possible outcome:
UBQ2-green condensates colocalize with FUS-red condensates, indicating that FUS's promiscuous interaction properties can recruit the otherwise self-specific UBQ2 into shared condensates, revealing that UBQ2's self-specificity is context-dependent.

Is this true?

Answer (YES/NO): NO